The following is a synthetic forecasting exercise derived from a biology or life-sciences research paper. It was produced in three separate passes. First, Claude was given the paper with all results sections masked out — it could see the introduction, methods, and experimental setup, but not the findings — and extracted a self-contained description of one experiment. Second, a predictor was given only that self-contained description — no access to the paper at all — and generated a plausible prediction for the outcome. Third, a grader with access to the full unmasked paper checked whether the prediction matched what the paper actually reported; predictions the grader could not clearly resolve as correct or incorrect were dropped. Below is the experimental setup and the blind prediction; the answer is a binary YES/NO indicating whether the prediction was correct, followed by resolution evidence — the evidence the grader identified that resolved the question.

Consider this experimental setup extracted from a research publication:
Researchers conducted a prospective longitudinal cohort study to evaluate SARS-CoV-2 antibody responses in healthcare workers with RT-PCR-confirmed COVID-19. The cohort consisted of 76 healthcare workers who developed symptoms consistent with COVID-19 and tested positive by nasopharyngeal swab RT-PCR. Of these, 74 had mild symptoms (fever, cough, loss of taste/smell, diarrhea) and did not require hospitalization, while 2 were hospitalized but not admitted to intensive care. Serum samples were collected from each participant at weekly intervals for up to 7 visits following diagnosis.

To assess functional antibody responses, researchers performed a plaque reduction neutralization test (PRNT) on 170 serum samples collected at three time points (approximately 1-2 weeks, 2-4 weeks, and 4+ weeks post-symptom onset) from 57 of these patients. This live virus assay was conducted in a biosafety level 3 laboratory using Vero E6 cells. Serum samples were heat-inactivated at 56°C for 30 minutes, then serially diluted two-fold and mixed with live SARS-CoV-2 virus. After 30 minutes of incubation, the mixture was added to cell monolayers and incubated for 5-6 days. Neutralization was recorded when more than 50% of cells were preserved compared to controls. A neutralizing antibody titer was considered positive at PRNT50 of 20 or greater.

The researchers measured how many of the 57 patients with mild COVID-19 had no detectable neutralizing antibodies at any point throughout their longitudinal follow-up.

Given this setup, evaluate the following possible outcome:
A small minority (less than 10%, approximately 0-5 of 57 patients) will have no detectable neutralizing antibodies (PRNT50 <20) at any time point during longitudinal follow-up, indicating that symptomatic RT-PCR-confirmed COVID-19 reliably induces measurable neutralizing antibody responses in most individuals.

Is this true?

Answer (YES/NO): YES